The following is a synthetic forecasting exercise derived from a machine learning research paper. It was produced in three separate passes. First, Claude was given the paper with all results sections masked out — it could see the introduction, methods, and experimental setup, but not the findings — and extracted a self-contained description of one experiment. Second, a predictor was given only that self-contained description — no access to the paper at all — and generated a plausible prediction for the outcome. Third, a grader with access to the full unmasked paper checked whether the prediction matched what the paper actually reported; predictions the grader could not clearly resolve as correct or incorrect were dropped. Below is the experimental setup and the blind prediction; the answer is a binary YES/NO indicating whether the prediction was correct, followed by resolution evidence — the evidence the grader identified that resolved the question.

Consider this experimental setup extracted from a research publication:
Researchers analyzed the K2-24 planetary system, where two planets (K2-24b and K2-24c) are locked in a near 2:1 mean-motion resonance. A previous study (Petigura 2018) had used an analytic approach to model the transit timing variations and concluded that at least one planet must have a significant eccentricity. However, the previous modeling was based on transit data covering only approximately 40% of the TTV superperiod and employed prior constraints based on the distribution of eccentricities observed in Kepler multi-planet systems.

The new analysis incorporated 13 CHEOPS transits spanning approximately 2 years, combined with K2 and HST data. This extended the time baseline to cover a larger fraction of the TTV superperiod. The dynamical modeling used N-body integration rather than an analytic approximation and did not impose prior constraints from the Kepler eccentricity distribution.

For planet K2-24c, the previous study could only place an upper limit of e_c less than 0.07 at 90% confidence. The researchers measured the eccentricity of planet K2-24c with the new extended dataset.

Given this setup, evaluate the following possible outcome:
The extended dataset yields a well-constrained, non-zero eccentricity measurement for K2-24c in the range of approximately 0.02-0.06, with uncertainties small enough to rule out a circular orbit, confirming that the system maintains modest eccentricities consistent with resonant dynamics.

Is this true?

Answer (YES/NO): NO